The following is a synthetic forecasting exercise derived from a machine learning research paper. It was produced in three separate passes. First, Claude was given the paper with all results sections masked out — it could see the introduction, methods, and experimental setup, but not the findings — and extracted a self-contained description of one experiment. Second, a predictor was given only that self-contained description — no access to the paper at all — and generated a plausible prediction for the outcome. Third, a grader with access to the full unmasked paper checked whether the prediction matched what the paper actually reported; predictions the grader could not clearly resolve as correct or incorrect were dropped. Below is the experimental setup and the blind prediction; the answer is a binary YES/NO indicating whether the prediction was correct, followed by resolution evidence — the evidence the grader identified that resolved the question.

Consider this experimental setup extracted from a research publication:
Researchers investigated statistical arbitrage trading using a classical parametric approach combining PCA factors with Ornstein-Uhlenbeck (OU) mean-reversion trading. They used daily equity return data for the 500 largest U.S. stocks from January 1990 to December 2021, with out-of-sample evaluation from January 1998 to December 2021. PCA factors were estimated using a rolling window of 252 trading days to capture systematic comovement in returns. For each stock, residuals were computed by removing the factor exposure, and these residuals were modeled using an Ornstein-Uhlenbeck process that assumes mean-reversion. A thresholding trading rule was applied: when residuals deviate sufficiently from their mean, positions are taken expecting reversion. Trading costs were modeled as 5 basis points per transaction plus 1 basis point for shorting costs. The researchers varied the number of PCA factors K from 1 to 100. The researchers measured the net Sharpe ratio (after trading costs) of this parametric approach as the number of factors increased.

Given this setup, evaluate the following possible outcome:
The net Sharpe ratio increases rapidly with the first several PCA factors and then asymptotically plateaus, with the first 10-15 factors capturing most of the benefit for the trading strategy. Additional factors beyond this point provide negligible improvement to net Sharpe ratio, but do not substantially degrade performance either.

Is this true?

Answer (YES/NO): NO